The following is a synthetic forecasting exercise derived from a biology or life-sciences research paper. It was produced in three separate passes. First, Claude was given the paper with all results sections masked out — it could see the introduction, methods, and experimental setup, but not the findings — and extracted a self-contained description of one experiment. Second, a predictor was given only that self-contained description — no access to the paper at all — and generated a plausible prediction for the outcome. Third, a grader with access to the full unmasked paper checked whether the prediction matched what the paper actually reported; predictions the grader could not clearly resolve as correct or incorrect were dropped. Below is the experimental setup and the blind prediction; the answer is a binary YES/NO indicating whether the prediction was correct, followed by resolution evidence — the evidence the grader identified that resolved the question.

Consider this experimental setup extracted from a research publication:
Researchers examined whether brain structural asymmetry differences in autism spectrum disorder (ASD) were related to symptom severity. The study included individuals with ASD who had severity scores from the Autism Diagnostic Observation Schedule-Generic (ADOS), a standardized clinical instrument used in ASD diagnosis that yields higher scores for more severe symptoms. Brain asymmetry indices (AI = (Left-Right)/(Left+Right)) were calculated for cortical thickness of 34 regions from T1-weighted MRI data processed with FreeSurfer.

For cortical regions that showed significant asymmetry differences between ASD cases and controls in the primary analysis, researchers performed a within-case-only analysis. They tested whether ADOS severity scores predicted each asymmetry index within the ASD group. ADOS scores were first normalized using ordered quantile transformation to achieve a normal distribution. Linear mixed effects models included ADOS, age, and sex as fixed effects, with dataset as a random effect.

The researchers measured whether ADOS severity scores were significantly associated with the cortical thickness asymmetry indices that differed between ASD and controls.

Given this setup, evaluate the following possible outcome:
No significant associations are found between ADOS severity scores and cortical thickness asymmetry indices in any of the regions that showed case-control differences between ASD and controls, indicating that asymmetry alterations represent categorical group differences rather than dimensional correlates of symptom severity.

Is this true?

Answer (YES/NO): NO